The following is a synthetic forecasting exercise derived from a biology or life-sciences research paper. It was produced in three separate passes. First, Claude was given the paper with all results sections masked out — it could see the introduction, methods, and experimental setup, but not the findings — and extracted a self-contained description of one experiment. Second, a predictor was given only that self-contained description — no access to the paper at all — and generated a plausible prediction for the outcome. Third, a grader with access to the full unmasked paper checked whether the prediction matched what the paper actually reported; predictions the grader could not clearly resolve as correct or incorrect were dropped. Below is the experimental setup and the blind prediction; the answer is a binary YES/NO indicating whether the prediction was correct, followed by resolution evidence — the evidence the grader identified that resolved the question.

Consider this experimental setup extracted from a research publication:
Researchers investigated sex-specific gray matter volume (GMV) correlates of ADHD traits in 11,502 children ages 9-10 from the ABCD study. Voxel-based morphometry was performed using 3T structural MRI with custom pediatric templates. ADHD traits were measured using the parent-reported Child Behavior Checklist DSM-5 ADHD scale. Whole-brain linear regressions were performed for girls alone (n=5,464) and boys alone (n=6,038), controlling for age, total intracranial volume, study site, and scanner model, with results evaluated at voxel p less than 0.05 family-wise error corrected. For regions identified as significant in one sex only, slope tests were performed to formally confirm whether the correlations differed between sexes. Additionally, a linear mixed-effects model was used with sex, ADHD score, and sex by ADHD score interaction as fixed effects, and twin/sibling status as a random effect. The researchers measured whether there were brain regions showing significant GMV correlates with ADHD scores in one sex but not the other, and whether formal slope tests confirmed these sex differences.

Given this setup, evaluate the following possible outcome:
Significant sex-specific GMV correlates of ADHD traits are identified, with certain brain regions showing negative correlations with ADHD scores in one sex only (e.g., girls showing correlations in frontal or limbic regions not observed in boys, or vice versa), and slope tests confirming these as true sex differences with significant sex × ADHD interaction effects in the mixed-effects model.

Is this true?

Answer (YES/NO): NO